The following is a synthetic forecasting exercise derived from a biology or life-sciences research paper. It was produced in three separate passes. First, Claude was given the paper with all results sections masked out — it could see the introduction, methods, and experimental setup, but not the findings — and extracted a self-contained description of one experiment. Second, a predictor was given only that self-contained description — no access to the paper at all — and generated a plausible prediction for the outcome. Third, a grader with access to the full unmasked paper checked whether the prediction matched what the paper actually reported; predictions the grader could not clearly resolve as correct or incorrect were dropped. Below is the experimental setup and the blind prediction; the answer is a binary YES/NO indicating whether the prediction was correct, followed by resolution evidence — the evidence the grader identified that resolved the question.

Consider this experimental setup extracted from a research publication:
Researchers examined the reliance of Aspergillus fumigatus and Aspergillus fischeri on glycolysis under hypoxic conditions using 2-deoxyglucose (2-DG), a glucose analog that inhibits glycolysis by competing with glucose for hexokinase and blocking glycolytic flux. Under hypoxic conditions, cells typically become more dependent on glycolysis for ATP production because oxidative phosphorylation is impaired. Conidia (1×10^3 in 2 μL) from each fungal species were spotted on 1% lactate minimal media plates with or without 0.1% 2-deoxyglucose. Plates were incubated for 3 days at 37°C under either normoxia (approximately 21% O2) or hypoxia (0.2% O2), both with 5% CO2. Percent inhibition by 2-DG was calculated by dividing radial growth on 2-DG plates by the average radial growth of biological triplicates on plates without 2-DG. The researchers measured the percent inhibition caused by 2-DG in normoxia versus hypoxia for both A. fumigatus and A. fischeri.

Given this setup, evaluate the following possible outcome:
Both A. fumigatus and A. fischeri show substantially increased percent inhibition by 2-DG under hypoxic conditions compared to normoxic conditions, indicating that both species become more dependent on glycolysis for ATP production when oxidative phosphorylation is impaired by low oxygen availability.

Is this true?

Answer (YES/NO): NO